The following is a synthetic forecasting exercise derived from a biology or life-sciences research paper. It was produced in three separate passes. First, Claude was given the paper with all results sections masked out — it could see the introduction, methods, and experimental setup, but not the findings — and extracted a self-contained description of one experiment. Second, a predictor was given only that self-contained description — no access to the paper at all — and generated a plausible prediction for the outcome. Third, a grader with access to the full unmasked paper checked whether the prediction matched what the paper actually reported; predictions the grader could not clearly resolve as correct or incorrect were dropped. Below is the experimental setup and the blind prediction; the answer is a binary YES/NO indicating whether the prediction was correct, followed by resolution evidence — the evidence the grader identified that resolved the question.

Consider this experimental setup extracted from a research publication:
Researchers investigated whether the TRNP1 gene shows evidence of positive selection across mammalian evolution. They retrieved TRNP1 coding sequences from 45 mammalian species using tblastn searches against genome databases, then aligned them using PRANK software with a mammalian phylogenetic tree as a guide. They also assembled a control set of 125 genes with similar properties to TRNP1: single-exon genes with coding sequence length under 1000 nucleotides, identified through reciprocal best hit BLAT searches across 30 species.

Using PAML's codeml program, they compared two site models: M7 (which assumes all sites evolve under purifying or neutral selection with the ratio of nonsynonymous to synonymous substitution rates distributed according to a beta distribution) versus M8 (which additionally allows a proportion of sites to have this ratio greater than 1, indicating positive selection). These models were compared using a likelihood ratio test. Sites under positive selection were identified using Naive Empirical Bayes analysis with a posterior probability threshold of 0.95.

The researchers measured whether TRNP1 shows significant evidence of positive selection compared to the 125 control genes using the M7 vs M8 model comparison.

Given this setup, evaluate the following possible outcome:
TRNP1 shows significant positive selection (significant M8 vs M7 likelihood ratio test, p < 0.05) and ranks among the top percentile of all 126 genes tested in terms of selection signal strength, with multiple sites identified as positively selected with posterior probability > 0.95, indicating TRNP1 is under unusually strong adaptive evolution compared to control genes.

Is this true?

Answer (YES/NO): NO